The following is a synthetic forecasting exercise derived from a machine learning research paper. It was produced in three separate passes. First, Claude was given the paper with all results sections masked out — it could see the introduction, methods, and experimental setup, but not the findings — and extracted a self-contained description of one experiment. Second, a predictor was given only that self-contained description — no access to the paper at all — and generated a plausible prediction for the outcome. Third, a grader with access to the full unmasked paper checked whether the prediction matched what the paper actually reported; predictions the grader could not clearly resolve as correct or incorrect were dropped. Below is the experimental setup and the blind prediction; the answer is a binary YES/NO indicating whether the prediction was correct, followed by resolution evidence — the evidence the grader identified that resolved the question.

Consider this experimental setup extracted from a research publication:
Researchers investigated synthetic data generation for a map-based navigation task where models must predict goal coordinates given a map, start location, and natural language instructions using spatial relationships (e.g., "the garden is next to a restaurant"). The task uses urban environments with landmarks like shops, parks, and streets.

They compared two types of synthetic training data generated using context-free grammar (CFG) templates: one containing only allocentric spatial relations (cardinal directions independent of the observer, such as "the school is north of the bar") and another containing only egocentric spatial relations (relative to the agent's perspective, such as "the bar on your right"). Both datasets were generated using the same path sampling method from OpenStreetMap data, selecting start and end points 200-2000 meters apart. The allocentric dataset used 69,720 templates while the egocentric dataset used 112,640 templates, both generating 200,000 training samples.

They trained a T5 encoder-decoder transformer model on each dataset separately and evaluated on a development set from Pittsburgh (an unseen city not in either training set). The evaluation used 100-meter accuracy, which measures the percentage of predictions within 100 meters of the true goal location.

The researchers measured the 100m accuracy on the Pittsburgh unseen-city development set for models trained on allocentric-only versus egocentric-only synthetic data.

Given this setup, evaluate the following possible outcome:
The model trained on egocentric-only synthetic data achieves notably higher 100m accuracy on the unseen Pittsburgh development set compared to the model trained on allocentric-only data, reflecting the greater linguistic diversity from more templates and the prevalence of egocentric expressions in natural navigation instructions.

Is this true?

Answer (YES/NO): NO